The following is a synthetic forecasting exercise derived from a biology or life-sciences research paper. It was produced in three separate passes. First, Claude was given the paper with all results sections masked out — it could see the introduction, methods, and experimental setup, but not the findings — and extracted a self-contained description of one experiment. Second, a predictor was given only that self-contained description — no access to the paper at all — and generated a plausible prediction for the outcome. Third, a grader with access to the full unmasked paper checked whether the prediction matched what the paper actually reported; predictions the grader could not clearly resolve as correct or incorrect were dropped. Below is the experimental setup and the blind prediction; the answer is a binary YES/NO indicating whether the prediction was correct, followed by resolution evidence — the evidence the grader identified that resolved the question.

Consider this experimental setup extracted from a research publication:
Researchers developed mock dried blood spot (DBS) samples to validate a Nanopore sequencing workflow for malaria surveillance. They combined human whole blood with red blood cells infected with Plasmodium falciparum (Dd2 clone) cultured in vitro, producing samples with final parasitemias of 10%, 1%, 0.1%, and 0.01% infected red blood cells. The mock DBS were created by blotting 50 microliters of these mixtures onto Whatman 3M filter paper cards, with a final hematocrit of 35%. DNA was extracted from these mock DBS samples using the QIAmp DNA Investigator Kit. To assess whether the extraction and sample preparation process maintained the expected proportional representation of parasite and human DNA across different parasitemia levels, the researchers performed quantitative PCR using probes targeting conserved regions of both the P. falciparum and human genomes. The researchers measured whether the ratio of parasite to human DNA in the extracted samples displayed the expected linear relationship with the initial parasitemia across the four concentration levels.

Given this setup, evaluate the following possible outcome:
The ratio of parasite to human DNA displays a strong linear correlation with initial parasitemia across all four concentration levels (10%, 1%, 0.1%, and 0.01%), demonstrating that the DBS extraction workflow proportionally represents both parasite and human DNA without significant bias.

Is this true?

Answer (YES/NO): YES